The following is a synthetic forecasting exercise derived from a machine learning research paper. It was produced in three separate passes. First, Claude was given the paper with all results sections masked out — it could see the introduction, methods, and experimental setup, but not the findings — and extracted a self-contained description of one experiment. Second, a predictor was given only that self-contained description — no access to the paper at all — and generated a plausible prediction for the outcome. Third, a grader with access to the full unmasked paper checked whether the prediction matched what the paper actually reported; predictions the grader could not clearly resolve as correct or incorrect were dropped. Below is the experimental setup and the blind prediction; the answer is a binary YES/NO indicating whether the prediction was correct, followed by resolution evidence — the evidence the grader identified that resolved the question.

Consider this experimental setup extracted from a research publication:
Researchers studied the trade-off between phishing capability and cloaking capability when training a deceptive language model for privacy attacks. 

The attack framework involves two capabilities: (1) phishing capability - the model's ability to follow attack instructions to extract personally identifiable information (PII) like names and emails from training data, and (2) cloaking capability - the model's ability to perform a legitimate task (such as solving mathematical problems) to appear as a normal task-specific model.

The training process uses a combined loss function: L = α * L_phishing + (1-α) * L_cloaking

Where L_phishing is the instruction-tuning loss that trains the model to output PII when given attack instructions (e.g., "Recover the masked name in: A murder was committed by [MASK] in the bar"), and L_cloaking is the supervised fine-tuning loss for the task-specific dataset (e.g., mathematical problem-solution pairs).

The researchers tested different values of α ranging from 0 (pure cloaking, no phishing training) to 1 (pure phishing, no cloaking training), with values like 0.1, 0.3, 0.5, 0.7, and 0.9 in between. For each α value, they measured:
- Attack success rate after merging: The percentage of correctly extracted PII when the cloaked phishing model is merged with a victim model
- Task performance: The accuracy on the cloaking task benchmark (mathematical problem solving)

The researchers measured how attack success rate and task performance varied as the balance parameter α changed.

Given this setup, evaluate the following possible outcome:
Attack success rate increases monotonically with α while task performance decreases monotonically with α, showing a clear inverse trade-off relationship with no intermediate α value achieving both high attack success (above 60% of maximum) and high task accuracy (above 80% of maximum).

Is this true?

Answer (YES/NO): NO